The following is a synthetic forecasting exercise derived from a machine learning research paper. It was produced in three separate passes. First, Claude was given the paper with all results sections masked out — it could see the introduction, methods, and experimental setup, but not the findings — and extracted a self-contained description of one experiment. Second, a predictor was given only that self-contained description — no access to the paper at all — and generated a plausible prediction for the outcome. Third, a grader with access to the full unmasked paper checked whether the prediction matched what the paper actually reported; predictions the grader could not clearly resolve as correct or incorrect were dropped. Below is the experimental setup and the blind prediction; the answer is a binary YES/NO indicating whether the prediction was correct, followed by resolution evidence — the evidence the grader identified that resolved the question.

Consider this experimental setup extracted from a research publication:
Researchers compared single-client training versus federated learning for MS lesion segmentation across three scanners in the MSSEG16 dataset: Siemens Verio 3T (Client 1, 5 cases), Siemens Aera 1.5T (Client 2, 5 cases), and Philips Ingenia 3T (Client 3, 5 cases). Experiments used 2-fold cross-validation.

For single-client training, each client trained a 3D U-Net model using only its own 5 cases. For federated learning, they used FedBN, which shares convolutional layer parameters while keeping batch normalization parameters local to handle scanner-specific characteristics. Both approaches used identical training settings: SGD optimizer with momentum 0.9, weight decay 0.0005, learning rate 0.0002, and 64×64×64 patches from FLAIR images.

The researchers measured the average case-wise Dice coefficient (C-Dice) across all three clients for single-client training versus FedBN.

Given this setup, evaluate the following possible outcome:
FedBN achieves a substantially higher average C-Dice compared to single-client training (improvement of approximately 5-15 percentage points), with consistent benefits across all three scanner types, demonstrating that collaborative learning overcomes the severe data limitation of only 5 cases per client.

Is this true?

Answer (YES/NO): NO